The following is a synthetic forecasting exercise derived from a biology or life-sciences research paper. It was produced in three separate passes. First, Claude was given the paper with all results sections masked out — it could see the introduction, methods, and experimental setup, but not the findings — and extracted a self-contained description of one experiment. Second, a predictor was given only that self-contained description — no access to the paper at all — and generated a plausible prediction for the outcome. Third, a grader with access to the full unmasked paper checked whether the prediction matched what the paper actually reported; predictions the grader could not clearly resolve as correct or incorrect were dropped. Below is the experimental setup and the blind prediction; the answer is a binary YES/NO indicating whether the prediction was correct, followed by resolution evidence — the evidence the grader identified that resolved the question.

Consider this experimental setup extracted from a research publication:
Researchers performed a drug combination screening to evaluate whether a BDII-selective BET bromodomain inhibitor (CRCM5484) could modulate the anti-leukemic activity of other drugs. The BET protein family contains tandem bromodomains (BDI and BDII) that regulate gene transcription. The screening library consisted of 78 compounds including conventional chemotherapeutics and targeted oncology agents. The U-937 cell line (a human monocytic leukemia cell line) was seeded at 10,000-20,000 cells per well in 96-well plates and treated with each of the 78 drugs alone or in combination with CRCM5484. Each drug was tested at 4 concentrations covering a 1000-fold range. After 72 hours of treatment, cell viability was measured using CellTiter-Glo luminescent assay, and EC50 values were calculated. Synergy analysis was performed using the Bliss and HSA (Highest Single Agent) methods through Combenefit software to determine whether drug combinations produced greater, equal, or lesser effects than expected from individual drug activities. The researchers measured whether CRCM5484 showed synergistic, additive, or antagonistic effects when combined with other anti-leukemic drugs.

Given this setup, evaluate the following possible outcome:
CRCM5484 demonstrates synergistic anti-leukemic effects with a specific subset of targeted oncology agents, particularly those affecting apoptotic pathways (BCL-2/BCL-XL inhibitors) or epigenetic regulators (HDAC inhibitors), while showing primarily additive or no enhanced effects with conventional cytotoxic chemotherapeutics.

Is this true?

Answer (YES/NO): NO